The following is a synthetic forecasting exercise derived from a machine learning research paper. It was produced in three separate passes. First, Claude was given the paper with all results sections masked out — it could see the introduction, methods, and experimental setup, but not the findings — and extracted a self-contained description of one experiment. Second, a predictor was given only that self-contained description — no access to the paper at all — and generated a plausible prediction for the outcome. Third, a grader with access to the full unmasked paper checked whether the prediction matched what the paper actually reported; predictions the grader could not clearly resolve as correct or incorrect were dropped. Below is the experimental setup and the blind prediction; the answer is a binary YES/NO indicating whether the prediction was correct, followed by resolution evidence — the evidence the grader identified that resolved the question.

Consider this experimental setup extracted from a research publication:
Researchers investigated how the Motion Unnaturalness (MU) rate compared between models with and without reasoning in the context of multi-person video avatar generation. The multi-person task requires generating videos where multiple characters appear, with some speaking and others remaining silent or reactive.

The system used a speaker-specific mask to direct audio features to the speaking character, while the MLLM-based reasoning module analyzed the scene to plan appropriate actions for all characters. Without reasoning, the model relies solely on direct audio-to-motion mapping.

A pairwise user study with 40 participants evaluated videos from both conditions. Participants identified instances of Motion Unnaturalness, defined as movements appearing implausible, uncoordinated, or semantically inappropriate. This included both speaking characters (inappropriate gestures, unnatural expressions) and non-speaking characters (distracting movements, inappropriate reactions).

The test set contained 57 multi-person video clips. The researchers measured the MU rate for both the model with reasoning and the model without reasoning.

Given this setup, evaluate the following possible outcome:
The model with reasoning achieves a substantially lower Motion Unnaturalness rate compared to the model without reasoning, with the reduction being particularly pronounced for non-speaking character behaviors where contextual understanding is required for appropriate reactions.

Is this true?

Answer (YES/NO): NO